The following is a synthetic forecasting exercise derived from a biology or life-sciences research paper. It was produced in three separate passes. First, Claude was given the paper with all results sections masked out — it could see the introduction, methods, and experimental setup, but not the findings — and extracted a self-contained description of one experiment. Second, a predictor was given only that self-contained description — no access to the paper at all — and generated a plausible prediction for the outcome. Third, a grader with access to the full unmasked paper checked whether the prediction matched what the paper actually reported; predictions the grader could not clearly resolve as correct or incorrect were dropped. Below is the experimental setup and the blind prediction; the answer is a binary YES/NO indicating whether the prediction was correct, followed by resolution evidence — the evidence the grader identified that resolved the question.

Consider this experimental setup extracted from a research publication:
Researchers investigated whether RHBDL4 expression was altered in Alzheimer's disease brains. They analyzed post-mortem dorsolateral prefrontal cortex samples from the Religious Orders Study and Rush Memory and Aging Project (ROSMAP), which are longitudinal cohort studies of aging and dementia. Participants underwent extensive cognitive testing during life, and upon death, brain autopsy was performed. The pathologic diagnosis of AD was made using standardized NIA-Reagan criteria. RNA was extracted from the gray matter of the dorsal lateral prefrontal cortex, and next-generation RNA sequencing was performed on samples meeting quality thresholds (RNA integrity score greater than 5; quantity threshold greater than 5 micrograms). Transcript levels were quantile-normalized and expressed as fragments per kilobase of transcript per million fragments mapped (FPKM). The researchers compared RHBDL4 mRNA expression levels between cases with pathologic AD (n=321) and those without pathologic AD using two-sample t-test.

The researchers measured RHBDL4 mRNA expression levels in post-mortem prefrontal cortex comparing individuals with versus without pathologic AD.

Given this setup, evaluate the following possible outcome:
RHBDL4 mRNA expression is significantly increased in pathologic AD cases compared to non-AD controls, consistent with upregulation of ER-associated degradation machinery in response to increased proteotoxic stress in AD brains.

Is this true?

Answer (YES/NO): YES